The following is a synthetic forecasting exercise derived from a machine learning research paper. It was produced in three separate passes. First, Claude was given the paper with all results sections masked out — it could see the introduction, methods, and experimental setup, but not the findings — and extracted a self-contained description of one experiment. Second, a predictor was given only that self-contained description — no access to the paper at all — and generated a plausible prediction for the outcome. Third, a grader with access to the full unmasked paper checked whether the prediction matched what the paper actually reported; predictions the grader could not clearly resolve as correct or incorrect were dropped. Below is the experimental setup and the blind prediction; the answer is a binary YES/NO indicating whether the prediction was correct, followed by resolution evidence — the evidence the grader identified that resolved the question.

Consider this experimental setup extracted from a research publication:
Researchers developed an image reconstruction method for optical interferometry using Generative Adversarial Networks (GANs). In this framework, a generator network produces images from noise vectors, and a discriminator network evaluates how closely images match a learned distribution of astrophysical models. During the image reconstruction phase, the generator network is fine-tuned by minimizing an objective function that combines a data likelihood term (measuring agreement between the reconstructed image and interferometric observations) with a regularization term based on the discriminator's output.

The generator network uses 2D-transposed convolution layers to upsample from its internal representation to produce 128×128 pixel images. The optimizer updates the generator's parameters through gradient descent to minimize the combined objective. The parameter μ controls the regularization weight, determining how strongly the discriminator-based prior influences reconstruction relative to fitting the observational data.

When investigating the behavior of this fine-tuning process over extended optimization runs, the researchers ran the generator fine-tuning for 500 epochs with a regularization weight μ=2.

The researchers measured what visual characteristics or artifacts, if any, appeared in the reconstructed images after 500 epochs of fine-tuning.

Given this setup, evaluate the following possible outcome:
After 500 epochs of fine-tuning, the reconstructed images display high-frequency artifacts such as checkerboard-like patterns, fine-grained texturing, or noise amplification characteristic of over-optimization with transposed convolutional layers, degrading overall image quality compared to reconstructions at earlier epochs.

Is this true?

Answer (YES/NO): YES